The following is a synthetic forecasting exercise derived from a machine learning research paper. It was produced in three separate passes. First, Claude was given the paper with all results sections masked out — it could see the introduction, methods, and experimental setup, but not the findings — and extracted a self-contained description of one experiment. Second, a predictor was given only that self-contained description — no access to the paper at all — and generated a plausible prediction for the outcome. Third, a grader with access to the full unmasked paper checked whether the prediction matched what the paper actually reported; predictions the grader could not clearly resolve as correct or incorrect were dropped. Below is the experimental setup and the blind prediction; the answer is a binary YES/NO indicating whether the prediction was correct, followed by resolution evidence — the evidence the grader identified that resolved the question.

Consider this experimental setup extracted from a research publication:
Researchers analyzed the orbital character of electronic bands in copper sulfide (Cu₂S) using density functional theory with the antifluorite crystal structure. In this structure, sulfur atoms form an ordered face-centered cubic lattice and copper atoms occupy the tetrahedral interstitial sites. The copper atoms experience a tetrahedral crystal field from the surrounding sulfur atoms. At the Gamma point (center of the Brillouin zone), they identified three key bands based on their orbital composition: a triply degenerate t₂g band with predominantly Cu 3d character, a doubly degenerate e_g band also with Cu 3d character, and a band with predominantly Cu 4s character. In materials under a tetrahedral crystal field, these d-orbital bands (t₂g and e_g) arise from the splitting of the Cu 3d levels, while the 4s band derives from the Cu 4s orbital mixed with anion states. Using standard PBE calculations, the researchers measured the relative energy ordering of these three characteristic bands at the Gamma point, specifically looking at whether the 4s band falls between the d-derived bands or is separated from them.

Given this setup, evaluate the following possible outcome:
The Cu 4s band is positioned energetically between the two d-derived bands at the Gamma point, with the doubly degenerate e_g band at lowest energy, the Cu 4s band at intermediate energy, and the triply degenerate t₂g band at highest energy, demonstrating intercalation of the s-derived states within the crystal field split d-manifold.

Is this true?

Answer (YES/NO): YES